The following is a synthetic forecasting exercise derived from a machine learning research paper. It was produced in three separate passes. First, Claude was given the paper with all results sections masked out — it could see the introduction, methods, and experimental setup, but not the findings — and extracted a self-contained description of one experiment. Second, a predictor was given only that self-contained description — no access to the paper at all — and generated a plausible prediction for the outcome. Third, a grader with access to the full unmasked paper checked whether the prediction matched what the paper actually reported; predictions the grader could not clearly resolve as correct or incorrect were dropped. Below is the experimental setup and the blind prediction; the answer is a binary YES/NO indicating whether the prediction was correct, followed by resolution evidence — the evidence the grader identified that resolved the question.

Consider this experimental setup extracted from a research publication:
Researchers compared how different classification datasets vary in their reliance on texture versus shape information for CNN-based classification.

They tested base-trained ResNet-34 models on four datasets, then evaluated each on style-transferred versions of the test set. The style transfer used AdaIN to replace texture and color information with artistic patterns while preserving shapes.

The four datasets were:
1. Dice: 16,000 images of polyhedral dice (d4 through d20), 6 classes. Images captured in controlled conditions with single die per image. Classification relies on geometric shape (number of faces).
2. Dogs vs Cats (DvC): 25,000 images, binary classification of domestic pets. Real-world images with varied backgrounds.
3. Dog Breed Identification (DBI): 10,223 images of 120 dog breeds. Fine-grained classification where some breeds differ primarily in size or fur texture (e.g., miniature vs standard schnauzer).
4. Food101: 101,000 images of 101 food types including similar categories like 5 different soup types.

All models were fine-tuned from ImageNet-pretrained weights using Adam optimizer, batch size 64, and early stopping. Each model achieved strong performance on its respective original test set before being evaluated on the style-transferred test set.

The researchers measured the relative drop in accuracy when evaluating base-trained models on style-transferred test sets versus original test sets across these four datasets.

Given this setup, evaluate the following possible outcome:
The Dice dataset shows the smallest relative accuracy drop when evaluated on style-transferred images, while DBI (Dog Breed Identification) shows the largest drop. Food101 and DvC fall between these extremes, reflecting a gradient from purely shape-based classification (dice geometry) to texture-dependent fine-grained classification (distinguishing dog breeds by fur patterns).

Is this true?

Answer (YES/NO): NO